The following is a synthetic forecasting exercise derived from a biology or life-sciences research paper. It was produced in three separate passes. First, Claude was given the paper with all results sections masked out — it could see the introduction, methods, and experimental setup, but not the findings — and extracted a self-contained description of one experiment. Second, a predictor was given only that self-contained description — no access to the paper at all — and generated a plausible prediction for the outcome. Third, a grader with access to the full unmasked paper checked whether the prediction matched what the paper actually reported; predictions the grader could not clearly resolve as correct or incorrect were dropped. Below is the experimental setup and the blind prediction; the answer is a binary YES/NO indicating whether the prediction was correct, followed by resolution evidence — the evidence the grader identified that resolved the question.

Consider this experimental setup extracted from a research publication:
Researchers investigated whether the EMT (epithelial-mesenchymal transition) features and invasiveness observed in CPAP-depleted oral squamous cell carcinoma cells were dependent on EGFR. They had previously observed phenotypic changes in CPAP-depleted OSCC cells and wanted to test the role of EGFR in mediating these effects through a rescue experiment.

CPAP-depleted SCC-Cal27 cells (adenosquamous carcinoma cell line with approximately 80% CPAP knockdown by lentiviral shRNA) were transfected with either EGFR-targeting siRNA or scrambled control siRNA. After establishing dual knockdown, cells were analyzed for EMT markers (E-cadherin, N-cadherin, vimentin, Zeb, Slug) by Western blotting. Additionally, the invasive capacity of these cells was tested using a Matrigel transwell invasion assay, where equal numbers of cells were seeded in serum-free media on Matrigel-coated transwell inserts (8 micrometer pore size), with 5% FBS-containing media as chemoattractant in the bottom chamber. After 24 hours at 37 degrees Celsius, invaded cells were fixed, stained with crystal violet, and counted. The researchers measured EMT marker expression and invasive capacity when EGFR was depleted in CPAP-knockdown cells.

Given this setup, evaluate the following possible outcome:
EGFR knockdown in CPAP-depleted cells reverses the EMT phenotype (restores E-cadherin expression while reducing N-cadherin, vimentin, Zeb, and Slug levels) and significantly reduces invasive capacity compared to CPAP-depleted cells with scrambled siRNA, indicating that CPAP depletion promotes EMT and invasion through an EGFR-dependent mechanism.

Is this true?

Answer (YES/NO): NO